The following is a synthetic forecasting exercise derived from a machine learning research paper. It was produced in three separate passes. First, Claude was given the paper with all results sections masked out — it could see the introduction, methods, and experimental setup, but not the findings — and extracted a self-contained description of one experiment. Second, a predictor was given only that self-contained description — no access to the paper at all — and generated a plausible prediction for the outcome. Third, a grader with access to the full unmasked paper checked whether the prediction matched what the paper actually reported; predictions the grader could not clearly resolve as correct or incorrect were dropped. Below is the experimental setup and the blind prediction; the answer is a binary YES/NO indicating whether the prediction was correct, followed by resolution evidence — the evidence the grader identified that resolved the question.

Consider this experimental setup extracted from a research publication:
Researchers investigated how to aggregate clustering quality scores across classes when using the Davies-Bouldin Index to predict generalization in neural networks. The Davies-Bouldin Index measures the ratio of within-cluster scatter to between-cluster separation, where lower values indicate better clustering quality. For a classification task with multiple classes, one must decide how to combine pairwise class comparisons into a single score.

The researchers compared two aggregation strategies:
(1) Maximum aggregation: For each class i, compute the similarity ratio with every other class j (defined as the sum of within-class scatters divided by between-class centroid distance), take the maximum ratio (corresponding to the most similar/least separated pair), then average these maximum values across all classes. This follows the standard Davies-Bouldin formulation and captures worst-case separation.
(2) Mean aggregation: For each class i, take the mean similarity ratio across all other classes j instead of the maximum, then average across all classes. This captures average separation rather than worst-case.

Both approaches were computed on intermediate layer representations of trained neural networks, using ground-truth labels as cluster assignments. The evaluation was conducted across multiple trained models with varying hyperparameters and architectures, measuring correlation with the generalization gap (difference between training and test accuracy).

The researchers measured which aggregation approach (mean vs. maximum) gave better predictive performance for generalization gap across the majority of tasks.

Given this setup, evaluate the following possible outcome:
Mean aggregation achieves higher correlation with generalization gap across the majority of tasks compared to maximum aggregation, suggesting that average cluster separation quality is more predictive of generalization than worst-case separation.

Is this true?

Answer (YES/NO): YES